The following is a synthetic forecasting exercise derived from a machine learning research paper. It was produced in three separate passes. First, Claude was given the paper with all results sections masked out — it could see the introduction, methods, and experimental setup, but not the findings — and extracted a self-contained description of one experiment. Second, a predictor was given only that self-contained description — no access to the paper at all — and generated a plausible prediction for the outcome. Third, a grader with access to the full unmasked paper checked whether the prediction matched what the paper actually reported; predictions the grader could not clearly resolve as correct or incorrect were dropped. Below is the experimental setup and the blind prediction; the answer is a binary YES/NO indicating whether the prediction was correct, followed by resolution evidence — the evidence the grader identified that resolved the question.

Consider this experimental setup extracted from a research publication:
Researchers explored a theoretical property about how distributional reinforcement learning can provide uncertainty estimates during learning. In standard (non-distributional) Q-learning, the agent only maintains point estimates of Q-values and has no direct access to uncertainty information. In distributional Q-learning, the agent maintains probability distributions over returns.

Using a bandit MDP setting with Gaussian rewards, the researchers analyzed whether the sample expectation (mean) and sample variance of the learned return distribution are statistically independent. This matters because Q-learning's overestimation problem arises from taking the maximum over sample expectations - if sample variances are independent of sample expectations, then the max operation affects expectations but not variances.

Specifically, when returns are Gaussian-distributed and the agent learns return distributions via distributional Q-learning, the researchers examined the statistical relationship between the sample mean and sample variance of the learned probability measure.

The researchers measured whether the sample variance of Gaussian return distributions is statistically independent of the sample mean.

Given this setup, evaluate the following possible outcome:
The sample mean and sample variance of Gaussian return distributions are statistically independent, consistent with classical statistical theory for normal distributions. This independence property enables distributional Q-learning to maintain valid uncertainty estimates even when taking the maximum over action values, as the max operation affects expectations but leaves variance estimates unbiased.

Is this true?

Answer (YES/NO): YES